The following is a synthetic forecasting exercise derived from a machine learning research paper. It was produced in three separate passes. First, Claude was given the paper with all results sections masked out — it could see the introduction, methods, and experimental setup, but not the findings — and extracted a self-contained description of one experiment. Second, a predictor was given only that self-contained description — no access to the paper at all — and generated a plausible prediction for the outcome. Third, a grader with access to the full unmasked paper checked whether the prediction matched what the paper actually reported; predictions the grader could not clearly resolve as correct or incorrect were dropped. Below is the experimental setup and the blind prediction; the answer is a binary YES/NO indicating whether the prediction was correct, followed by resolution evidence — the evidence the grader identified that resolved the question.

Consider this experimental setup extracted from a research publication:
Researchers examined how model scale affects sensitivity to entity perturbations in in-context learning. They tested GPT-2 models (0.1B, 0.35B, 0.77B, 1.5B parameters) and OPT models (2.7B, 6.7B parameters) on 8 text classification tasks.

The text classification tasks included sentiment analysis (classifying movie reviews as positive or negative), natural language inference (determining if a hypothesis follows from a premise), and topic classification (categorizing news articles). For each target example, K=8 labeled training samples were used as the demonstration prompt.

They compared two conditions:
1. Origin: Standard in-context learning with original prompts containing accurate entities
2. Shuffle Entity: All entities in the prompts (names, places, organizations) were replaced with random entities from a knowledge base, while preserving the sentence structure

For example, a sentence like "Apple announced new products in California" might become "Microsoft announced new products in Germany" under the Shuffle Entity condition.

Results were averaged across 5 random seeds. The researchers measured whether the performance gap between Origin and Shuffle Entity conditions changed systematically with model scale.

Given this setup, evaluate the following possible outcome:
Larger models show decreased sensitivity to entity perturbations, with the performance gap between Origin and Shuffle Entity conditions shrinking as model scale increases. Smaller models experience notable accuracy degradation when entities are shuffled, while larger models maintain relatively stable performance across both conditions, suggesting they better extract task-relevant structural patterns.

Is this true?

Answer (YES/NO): NO